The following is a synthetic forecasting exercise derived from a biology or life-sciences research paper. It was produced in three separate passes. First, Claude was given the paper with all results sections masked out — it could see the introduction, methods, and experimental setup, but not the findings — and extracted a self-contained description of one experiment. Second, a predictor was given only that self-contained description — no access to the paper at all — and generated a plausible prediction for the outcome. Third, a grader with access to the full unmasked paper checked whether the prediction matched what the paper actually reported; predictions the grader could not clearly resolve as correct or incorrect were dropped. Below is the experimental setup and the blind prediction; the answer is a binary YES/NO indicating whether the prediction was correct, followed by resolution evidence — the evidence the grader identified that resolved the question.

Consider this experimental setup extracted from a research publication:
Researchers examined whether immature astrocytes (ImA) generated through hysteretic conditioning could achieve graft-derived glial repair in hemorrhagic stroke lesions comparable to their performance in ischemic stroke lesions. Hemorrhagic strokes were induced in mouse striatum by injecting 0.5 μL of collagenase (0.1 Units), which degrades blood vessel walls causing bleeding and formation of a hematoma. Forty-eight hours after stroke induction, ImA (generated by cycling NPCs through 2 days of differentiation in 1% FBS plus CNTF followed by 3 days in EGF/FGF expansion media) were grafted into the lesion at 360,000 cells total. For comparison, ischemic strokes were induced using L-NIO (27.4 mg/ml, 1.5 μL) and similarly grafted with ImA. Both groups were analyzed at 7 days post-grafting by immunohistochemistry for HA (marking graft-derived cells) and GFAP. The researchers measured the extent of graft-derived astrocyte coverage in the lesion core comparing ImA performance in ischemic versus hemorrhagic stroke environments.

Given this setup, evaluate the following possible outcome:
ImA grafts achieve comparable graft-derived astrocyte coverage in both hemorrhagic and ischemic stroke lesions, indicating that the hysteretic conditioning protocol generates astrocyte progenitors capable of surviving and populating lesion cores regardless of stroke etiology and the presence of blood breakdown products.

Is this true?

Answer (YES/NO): NO